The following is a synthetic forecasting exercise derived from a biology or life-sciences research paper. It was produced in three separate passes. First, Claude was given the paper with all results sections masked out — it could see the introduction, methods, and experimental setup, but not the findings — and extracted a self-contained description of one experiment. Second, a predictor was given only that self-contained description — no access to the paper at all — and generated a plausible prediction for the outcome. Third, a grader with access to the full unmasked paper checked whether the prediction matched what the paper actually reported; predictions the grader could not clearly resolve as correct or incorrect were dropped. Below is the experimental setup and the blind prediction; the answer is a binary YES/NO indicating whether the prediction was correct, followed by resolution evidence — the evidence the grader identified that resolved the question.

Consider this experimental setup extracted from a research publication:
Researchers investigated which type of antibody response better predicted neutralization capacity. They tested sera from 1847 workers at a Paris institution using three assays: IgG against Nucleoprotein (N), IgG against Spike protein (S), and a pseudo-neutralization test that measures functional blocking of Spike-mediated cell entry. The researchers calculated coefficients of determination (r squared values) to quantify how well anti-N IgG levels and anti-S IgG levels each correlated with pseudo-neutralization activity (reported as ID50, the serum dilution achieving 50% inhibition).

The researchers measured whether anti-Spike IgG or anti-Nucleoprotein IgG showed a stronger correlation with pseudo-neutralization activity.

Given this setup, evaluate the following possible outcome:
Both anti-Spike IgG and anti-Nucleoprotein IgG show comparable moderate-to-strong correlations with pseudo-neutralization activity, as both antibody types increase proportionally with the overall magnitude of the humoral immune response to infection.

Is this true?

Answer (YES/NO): NO